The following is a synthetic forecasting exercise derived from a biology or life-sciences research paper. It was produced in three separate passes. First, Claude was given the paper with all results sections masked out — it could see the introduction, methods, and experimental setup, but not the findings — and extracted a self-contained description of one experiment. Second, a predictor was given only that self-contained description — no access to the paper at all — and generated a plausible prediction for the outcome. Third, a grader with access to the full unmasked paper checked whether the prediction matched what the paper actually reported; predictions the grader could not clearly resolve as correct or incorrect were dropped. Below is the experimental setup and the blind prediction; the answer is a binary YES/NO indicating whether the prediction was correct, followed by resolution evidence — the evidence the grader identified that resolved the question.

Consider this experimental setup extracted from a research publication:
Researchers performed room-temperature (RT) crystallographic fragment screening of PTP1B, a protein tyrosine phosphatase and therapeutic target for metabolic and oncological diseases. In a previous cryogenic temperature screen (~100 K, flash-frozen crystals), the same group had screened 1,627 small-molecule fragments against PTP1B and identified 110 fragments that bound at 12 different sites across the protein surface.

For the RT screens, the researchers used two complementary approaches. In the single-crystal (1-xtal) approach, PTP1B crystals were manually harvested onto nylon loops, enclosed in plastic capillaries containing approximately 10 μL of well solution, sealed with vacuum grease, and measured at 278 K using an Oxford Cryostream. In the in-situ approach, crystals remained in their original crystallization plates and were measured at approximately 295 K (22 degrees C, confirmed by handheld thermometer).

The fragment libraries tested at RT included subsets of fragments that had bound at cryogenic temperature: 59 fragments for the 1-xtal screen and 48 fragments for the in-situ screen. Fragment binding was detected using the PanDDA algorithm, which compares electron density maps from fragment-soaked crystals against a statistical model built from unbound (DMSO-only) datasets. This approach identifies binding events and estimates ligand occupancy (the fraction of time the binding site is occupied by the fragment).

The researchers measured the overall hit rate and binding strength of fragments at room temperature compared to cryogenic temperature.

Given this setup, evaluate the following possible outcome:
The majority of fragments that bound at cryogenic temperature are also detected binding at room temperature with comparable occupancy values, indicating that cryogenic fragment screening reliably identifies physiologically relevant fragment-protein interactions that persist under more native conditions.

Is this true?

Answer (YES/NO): NO